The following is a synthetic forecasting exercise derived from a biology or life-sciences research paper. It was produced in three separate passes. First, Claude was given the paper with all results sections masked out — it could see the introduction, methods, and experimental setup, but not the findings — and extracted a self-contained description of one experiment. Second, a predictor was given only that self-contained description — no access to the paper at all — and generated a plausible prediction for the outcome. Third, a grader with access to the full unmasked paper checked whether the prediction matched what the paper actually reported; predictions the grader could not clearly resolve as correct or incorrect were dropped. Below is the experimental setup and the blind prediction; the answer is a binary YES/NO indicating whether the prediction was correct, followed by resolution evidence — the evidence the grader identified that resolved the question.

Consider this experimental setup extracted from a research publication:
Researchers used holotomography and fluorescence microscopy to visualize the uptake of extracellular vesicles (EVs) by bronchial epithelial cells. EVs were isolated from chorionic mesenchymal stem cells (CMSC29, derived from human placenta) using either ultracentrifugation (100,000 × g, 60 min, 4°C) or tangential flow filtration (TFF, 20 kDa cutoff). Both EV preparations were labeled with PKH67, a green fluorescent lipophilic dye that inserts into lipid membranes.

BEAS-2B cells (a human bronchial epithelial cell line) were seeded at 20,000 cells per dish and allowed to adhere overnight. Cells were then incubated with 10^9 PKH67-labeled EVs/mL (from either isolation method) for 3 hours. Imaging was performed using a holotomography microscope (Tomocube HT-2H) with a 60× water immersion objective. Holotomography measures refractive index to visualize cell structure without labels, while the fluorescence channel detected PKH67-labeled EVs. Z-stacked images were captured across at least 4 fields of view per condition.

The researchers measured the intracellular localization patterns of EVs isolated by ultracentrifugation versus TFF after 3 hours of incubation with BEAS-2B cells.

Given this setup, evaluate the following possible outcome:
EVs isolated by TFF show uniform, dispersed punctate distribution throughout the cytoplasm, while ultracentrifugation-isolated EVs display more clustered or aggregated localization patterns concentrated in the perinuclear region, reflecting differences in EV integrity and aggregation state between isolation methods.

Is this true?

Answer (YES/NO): NO